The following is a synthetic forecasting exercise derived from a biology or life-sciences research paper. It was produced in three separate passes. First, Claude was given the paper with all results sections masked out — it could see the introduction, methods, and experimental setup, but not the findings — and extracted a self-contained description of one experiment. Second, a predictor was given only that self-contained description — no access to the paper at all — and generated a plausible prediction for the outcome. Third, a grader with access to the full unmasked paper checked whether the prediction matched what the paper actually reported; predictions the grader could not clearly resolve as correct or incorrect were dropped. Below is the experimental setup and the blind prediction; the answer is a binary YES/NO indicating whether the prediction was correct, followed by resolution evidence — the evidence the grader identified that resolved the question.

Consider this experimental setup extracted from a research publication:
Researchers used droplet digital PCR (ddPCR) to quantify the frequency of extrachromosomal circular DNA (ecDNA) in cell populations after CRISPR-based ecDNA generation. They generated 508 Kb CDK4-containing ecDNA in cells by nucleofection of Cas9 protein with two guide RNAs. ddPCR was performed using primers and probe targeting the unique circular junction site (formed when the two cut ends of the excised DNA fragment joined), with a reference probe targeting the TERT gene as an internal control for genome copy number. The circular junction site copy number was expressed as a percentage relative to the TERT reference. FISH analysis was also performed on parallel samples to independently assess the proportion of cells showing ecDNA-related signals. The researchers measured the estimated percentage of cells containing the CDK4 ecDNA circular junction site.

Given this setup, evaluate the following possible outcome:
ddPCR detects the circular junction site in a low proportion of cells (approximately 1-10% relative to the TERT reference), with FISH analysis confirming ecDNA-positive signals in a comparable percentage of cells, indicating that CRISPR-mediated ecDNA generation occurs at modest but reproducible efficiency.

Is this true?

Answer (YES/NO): YES